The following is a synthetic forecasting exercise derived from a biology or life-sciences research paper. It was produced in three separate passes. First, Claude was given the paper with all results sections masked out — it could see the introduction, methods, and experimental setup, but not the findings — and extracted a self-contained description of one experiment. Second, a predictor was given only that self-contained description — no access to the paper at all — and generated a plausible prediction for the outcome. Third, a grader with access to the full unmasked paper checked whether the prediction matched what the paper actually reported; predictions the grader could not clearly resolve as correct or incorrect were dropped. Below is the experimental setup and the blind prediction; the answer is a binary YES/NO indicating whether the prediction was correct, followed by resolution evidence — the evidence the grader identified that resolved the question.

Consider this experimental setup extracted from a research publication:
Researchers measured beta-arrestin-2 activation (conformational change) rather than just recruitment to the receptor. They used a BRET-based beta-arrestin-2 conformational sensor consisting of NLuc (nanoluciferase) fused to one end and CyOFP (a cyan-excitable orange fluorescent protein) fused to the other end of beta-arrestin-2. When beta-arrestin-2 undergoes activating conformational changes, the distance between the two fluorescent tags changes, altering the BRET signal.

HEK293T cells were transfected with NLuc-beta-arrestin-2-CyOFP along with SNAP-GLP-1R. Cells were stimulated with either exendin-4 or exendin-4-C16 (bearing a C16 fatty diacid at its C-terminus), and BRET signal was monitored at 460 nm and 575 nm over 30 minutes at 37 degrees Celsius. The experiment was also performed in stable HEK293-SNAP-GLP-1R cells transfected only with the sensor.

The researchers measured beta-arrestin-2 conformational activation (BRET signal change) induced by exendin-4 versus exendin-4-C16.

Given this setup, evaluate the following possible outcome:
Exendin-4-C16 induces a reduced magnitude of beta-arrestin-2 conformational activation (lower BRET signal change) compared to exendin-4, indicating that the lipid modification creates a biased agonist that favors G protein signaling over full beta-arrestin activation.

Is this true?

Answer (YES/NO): YES